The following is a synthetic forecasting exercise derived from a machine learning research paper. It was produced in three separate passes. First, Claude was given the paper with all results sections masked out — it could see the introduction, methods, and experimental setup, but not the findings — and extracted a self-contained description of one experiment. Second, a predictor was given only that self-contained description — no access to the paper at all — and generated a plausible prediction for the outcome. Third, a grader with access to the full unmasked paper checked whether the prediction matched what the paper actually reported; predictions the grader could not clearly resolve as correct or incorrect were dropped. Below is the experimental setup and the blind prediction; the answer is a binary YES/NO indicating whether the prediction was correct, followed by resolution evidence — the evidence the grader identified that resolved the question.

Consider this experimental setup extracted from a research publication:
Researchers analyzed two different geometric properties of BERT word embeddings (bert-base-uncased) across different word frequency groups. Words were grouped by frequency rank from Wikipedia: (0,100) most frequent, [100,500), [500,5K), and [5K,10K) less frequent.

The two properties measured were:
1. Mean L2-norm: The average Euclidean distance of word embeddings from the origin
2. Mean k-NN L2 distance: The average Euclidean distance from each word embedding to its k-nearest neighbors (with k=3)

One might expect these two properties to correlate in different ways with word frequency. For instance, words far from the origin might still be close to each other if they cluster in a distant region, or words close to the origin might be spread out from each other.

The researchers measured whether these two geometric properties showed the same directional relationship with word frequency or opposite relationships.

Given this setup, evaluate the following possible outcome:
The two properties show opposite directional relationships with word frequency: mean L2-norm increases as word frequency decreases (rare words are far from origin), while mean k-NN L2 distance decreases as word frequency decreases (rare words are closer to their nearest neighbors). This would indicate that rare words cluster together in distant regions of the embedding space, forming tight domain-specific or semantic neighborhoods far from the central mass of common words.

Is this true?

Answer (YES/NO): NO